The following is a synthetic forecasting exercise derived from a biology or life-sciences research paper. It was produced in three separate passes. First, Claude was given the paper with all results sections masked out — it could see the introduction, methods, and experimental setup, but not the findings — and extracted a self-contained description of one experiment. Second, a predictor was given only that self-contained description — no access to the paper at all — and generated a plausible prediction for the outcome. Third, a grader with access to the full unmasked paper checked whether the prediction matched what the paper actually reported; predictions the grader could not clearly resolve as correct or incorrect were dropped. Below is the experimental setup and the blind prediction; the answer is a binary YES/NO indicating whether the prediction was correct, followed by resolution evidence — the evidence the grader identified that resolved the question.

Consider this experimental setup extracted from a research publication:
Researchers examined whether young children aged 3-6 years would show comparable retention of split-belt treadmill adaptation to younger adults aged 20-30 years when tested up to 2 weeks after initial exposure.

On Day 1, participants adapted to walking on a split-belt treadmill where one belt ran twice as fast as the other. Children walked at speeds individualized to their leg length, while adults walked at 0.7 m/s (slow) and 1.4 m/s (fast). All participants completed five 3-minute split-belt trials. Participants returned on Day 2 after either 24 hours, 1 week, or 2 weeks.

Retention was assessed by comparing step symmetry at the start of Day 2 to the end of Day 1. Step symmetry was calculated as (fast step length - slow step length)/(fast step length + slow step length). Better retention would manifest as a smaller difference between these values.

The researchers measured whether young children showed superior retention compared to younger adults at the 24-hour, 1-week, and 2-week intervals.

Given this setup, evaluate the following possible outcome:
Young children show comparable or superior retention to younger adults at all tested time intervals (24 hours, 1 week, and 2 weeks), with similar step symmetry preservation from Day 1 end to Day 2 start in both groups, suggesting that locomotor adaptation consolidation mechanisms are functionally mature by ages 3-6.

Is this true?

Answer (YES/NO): YES